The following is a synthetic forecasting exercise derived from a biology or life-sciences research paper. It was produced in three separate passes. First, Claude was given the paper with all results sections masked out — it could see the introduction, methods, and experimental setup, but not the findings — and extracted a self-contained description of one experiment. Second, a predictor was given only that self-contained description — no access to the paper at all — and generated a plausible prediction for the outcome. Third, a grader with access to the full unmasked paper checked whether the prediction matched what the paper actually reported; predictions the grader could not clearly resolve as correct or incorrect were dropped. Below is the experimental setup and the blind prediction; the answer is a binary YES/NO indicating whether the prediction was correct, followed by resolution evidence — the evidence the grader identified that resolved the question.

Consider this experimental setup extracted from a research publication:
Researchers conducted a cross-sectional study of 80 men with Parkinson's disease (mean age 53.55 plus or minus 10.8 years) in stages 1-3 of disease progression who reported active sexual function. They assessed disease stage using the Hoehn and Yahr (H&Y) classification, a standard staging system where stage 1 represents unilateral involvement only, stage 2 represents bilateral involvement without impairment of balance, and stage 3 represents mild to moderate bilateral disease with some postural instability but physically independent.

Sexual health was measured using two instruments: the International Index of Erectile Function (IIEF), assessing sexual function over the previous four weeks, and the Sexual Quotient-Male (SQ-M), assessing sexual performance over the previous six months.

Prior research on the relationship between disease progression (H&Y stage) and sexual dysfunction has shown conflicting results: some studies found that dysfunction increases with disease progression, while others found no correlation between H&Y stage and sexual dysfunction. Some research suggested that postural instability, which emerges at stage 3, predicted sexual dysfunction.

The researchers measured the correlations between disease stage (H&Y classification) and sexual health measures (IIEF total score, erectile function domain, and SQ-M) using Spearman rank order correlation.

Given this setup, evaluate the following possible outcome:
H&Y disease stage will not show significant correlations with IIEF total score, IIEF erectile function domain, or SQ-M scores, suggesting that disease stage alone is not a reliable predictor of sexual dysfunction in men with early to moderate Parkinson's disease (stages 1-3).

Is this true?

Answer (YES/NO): NO